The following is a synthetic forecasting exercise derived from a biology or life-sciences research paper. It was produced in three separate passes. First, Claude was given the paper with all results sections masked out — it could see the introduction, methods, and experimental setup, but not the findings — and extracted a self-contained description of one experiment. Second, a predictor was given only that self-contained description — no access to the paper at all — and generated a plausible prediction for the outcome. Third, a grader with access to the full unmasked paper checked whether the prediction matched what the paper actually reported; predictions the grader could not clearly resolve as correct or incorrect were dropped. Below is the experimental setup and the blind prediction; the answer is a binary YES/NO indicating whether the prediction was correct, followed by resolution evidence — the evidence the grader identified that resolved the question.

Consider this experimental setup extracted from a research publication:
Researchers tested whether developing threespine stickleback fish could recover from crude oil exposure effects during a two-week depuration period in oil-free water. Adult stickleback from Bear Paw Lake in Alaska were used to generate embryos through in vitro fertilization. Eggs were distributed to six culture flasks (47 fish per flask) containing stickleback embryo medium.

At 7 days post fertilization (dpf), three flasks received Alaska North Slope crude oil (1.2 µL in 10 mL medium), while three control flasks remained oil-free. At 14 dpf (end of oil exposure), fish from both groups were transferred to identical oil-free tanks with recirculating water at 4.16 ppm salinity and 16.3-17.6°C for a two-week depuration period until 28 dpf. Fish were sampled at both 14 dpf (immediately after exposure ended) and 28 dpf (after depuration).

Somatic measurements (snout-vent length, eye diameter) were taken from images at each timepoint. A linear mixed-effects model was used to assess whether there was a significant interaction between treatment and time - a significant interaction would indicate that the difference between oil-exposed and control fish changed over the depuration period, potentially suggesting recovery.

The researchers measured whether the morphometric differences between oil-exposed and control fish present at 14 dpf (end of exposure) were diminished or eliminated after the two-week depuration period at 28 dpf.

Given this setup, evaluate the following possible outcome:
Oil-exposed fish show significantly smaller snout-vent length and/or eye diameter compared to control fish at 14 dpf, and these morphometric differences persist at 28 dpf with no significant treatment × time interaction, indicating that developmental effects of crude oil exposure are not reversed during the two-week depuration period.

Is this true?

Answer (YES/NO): YES